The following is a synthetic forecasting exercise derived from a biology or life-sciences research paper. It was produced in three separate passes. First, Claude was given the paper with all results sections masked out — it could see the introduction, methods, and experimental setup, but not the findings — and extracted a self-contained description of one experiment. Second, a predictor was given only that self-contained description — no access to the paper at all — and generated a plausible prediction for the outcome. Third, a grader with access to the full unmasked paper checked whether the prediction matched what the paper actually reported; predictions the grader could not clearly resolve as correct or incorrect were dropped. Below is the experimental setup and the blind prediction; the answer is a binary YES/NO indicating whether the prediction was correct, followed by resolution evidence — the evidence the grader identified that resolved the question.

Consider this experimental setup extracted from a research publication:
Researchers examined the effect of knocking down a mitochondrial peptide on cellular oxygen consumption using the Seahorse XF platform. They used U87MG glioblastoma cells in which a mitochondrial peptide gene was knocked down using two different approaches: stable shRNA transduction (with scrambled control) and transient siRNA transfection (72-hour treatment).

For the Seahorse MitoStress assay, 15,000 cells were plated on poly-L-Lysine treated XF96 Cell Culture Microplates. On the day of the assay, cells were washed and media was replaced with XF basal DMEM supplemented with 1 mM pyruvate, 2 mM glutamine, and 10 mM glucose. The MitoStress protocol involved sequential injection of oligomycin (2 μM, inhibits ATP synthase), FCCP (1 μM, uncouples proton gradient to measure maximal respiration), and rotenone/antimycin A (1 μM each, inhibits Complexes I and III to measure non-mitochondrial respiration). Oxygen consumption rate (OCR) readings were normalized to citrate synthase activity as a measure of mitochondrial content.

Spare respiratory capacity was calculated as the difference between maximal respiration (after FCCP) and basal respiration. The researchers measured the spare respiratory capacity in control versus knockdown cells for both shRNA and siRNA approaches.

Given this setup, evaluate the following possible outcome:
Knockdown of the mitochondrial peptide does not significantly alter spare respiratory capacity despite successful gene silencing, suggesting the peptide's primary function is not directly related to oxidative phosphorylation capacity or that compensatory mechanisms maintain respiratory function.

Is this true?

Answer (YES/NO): NO